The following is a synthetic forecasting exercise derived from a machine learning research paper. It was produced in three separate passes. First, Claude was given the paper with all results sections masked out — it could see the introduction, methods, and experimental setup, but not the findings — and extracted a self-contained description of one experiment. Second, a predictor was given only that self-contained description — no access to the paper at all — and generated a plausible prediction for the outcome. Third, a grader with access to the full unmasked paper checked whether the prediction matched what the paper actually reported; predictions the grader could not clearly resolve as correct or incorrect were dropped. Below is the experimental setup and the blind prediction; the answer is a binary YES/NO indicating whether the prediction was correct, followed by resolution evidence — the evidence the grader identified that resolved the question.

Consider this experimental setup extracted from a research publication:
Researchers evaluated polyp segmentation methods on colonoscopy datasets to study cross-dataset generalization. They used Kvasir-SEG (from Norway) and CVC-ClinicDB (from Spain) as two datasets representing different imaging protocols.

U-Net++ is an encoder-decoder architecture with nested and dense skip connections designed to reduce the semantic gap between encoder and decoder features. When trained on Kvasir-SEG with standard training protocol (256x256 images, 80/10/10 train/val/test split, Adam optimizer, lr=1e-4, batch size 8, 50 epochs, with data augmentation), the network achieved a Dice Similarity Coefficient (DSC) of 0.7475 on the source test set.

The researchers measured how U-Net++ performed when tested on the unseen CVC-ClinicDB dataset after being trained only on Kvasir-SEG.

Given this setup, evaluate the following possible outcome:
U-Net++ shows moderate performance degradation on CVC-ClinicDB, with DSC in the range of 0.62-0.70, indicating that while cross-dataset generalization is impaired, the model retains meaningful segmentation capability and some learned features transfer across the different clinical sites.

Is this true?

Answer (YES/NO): NO